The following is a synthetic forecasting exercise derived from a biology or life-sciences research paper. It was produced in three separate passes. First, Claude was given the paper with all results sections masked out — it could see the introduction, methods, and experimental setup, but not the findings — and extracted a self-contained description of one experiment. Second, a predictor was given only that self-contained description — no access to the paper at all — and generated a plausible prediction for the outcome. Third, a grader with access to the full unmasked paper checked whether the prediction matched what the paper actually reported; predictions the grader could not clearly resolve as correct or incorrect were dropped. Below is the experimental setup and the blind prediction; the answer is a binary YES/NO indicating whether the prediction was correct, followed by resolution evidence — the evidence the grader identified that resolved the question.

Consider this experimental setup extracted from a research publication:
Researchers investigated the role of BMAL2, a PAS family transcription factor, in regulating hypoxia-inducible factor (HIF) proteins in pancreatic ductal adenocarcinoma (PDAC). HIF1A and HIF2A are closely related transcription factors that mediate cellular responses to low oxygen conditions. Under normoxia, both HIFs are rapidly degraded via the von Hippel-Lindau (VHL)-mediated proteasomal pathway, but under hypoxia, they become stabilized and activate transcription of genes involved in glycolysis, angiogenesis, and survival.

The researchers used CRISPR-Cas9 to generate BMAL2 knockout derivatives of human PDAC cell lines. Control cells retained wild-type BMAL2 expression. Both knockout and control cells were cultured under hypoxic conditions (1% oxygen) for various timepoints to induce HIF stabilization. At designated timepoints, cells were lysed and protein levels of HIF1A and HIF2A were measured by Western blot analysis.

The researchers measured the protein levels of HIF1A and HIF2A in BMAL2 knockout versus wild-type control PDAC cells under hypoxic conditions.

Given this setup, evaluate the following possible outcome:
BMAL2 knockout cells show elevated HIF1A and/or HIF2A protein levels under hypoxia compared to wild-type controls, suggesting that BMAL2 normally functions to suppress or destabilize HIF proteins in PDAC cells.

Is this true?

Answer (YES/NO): NO